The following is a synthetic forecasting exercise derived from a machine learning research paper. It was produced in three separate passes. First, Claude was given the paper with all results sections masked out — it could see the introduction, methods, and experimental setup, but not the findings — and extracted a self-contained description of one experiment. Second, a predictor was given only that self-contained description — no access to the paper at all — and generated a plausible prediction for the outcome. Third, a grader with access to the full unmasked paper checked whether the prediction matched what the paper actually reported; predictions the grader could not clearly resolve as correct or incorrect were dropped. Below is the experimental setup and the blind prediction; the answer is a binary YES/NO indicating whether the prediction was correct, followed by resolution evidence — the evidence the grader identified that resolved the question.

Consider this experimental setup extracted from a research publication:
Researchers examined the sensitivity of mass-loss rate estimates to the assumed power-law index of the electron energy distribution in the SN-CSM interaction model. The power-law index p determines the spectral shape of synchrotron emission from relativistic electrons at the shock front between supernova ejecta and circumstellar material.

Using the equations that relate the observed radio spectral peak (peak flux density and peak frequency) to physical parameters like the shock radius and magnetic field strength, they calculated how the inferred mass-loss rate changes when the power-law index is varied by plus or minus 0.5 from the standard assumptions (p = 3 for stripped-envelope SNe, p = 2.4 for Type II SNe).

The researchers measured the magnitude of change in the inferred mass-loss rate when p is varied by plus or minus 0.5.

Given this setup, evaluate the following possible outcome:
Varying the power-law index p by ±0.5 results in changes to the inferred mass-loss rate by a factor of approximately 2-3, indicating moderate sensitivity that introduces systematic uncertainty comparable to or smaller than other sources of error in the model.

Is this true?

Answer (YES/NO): NO